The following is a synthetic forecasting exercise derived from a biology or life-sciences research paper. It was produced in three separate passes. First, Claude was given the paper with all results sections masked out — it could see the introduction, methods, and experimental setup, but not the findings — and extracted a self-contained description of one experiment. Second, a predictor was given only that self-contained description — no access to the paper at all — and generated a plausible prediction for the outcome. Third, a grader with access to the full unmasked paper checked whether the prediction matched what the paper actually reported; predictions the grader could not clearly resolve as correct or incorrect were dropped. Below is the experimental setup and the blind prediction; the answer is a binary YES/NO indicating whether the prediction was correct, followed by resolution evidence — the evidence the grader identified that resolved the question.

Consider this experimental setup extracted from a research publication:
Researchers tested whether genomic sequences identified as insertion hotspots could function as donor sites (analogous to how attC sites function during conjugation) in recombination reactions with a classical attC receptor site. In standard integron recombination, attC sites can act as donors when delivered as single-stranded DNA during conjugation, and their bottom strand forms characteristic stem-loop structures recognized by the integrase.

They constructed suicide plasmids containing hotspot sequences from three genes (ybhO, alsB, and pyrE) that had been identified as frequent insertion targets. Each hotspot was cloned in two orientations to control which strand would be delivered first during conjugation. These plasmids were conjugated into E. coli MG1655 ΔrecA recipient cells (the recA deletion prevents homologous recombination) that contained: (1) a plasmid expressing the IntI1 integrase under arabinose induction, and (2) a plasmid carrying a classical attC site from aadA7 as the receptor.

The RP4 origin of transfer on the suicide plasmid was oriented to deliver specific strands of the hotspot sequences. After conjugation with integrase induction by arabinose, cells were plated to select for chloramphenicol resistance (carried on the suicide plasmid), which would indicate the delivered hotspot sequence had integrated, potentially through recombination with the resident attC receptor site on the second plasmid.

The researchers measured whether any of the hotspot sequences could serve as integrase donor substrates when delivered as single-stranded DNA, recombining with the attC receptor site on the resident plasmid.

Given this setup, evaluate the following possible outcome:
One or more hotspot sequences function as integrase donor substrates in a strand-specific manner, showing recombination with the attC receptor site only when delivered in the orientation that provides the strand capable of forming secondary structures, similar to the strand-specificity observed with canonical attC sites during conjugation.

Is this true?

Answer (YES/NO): NO